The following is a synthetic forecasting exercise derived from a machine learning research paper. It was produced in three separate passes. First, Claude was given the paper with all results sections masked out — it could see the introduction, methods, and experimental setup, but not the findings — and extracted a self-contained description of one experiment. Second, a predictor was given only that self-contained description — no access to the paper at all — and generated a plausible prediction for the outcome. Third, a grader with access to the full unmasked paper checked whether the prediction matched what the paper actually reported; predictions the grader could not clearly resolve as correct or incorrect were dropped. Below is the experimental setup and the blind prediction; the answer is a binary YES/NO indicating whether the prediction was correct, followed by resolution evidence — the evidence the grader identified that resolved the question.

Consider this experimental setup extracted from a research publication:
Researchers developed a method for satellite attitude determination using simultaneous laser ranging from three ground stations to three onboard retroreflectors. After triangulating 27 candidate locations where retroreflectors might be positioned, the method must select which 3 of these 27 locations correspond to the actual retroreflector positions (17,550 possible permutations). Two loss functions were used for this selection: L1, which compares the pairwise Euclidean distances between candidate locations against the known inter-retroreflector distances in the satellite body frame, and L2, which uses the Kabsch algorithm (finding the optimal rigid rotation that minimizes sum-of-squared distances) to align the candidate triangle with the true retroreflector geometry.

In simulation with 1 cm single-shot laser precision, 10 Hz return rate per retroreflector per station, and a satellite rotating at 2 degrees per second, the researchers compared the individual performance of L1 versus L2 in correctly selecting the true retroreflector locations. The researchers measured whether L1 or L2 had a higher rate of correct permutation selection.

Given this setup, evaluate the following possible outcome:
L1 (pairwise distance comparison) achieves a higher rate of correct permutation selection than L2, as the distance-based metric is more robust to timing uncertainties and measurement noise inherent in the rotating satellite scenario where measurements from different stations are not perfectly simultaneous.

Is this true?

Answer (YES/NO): NO